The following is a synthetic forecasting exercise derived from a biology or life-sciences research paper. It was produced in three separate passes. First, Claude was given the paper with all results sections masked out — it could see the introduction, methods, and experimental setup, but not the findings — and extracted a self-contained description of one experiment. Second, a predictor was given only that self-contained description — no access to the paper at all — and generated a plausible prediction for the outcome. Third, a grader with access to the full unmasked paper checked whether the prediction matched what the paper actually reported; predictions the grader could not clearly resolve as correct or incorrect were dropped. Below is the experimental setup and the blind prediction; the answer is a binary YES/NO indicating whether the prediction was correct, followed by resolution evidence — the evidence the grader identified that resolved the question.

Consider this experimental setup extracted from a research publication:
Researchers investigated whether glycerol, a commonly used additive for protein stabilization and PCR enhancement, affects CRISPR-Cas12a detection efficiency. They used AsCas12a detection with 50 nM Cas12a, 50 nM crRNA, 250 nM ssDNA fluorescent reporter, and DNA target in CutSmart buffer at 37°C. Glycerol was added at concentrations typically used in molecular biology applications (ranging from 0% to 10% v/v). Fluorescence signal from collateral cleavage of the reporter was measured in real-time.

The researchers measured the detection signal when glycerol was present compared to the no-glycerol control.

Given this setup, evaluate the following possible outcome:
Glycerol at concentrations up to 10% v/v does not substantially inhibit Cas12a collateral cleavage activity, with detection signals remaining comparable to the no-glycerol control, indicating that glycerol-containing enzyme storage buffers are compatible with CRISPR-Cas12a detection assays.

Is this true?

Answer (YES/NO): NO